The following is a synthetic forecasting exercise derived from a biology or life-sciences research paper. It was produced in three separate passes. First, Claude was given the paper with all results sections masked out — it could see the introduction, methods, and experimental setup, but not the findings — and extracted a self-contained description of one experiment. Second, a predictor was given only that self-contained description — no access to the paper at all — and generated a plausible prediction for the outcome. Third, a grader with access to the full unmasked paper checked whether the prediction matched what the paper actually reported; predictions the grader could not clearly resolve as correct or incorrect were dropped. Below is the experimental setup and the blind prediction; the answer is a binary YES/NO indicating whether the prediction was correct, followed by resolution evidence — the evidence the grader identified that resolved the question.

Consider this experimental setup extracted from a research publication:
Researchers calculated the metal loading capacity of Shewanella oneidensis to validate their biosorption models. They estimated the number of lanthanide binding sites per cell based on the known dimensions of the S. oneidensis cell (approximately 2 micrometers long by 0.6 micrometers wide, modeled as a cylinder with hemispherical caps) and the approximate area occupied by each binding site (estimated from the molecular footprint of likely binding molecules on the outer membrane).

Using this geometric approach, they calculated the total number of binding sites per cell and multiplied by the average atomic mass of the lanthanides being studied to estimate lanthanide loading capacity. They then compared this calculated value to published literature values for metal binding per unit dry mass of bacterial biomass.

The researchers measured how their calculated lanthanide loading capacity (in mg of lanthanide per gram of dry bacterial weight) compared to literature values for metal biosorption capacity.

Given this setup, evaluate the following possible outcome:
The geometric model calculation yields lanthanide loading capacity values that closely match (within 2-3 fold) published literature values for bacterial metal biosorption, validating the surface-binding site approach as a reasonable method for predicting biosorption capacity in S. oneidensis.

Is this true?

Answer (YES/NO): YES